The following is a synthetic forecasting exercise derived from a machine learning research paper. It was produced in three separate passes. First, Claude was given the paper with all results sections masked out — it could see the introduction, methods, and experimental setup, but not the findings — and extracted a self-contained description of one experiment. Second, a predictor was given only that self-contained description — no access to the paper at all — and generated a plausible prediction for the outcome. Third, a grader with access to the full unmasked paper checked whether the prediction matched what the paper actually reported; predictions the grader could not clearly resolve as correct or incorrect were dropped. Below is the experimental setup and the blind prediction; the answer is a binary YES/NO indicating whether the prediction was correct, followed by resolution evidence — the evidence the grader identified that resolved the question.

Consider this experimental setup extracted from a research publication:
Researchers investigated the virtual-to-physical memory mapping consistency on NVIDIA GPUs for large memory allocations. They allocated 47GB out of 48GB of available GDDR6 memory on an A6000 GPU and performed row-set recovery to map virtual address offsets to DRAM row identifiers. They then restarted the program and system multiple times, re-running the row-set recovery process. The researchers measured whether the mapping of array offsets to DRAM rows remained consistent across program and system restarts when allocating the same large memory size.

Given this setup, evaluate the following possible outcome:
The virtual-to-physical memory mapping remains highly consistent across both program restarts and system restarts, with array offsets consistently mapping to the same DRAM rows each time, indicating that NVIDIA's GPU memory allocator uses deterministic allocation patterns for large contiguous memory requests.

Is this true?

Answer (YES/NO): YES